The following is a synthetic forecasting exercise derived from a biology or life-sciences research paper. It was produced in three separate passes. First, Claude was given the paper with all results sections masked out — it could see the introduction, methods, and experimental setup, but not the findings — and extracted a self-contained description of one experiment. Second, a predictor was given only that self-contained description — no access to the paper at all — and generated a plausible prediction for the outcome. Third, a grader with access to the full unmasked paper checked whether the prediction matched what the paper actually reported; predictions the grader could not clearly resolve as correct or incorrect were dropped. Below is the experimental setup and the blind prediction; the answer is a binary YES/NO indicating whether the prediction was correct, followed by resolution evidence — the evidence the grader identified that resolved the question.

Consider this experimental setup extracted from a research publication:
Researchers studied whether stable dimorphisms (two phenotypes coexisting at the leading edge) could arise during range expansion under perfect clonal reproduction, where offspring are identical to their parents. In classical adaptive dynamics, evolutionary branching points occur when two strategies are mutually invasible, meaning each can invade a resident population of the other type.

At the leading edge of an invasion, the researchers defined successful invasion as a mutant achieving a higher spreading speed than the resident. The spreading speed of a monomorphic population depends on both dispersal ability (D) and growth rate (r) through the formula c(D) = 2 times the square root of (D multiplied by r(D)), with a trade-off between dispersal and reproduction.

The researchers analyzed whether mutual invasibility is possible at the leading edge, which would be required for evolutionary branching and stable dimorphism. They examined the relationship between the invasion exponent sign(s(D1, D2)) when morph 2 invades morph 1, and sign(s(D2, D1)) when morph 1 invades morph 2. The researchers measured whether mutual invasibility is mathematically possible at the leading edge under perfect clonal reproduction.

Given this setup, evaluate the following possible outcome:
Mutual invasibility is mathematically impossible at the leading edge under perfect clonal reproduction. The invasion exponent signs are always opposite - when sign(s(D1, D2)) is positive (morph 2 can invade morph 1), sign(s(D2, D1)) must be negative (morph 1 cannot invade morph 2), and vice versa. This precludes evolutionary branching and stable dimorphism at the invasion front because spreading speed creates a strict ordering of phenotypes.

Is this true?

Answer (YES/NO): YES